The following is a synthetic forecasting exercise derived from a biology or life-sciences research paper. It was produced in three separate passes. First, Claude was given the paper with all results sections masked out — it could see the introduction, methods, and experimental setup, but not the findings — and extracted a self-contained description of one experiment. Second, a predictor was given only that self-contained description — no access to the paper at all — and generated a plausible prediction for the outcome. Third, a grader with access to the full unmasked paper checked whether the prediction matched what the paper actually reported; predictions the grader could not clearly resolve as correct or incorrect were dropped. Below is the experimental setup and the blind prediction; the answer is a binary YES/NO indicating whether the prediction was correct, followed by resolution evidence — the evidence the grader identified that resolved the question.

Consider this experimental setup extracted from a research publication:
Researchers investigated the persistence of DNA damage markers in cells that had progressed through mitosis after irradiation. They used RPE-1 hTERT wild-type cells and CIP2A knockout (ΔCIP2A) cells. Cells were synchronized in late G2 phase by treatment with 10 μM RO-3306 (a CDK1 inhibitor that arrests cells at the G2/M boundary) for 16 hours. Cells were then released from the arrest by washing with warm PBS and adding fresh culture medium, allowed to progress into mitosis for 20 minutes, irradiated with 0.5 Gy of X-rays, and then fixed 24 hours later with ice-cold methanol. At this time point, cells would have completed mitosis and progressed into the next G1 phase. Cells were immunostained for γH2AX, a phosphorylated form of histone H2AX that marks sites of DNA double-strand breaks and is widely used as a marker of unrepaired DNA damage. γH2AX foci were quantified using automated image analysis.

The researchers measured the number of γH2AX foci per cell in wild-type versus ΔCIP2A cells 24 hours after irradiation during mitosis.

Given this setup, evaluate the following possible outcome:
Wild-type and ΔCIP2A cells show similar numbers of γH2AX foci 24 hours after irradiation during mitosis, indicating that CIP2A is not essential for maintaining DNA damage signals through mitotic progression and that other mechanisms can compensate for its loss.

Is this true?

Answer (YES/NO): NO